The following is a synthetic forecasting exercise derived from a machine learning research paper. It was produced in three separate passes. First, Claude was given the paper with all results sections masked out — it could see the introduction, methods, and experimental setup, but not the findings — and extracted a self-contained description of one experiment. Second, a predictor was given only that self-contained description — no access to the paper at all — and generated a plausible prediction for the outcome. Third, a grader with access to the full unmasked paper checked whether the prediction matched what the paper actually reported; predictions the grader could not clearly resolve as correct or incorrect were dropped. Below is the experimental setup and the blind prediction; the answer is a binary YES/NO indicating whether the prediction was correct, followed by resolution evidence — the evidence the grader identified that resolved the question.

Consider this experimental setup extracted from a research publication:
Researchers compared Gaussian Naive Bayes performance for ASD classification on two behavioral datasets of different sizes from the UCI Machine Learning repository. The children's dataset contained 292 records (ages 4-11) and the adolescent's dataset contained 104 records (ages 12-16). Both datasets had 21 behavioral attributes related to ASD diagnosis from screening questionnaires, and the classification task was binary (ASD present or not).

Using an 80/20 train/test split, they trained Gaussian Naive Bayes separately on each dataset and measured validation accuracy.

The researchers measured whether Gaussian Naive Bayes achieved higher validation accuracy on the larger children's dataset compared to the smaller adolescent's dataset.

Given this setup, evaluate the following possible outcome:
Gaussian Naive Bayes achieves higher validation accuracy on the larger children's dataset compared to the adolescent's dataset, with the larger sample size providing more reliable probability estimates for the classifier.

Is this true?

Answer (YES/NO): YES